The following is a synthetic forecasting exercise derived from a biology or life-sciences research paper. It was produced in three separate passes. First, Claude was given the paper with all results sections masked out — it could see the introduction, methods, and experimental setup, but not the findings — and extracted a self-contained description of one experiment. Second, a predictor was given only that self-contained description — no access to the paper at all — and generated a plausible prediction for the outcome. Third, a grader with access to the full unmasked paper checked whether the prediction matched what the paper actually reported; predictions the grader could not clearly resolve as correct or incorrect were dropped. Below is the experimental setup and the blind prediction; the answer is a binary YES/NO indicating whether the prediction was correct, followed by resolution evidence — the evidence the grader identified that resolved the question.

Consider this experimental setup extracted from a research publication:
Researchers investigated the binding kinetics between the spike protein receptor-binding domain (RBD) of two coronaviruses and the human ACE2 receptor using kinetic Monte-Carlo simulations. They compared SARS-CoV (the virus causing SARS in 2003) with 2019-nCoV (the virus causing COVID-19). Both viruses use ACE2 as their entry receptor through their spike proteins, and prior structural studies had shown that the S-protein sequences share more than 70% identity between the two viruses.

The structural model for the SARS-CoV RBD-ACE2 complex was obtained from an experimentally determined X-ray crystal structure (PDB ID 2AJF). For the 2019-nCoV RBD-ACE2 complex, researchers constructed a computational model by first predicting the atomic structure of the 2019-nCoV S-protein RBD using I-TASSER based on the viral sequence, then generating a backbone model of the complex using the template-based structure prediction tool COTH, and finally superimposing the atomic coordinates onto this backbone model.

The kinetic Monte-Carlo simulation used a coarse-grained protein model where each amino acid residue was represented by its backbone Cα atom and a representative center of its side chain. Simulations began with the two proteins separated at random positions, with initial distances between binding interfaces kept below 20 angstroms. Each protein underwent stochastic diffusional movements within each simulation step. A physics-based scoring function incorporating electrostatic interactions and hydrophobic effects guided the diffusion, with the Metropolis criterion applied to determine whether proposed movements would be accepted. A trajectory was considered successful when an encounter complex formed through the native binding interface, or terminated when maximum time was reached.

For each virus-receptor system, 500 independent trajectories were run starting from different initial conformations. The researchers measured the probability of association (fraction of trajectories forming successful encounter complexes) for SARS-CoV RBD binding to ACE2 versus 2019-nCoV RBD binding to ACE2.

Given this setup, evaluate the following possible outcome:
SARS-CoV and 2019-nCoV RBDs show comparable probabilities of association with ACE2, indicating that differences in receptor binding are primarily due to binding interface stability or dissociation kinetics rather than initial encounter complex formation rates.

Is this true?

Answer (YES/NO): NO